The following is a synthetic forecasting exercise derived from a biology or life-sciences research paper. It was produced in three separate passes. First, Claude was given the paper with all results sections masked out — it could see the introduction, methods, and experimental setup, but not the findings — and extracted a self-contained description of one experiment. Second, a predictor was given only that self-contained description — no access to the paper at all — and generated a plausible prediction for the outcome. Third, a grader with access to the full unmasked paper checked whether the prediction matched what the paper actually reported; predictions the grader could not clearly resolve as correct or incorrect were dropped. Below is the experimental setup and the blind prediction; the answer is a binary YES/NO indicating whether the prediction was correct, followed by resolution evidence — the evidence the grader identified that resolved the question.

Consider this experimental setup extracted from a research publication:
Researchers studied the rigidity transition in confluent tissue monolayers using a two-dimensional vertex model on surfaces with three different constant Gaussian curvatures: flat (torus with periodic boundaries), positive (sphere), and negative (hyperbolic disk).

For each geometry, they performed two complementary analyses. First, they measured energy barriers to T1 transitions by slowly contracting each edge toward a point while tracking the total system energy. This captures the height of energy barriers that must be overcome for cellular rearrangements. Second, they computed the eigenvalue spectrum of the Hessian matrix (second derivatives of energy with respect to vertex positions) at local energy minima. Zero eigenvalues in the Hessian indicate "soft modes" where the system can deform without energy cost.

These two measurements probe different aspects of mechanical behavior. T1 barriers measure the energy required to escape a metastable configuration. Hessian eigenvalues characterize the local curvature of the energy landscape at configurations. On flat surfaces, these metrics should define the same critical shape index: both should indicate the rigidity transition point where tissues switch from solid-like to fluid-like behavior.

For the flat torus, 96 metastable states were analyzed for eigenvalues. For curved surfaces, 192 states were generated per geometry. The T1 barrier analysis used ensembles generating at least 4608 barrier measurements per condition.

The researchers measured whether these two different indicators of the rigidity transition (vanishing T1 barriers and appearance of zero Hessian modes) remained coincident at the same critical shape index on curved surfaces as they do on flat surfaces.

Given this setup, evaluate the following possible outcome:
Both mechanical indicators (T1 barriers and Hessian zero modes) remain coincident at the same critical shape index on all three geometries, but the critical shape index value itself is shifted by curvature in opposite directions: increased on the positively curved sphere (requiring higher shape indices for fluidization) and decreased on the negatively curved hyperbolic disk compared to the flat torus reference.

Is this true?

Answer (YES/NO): NO